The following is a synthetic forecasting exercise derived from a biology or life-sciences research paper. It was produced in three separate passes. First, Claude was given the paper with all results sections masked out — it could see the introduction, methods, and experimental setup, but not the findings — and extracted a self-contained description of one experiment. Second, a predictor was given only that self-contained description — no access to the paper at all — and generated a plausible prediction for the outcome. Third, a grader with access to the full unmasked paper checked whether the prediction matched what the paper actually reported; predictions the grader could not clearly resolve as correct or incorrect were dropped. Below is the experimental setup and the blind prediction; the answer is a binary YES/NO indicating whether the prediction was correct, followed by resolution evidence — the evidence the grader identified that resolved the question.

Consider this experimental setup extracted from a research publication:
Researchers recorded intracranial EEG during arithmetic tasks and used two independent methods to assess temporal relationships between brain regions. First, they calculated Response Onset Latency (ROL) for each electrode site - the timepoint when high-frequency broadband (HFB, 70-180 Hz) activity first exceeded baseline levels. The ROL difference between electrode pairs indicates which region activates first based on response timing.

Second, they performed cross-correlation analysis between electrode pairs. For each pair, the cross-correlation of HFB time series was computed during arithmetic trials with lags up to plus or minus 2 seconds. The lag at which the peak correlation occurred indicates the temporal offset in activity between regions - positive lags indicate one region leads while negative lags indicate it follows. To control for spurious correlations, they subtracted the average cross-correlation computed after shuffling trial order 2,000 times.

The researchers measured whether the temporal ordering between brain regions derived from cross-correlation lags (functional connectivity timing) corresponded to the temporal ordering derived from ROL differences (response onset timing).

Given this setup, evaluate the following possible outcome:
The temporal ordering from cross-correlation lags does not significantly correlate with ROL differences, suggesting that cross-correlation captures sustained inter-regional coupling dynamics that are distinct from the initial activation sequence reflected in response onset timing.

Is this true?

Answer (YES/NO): NO